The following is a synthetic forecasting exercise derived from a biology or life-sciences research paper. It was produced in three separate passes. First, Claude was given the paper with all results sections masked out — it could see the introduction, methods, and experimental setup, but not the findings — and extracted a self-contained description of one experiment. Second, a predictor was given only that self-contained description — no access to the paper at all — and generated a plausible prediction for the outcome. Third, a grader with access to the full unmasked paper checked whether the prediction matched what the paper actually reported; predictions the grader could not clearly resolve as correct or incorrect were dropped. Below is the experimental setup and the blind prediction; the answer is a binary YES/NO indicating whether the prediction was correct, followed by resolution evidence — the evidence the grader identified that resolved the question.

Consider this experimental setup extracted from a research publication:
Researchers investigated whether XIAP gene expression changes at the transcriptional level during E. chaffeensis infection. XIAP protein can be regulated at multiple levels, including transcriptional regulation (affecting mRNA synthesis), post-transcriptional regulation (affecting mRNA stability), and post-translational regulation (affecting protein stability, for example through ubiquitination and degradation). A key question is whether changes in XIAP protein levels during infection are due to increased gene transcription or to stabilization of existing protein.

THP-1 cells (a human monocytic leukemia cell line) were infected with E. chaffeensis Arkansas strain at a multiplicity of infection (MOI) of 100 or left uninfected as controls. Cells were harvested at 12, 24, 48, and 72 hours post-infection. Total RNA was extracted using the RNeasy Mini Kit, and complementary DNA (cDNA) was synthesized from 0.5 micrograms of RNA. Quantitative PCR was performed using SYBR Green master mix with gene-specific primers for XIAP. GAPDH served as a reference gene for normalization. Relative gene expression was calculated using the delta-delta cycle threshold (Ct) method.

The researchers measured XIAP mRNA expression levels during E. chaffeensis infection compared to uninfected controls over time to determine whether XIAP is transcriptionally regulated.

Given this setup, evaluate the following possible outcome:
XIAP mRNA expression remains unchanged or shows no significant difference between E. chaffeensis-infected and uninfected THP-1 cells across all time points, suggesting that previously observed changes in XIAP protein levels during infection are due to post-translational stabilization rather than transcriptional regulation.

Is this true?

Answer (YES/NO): NO